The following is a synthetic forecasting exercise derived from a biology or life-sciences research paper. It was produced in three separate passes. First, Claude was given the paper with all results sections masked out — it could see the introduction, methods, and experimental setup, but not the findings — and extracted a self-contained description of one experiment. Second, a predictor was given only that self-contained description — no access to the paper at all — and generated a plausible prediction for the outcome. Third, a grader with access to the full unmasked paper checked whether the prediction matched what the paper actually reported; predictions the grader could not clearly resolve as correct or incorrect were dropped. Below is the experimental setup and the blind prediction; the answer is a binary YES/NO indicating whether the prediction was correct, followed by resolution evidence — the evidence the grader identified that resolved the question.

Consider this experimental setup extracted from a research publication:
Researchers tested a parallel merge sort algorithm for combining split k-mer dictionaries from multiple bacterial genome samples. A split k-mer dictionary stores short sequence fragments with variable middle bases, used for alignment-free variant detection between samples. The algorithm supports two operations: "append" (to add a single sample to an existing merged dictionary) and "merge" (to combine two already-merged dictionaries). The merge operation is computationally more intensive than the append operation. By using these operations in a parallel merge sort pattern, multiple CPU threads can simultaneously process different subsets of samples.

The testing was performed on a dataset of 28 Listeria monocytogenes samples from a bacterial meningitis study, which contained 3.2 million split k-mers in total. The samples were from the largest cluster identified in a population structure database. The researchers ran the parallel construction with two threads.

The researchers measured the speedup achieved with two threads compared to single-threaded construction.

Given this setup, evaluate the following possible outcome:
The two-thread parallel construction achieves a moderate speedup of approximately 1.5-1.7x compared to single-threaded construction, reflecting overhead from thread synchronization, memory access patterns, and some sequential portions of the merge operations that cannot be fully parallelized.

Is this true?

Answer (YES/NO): YES